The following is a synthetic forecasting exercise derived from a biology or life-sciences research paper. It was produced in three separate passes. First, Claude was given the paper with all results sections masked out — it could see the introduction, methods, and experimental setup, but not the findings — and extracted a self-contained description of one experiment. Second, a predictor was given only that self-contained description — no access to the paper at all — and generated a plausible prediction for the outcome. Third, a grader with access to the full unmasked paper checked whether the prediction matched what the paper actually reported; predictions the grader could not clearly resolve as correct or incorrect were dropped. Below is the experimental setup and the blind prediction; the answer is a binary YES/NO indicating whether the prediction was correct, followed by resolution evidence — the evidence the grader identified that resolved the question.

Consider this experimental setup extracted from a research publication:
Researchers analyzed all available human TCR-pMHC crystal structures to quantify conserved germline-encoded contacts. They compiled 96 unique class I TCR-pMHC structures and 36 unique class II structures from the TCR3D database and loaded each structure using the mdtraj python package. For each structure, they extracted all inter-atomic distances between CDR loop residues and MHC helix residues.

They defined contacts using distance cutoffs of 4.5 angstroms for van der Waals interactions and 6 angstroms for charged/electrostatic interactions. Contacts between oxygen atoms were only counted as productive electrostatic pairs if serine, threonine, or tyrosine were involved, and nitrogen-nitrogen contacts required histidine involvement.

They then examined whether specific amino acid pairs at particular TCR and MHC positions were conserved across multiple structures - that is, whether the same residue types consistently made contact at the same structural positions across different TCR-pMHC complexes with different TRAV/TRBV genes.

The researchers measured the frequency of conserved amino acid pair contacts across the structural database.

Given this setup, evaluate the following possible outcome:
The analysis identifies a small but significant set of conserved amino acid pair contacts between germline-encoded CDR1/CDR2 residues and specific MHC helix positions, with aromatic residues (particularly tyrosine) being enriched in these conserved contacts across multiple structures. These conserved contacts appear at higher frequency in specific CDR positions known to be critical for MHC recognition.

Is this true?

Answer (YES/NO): NO